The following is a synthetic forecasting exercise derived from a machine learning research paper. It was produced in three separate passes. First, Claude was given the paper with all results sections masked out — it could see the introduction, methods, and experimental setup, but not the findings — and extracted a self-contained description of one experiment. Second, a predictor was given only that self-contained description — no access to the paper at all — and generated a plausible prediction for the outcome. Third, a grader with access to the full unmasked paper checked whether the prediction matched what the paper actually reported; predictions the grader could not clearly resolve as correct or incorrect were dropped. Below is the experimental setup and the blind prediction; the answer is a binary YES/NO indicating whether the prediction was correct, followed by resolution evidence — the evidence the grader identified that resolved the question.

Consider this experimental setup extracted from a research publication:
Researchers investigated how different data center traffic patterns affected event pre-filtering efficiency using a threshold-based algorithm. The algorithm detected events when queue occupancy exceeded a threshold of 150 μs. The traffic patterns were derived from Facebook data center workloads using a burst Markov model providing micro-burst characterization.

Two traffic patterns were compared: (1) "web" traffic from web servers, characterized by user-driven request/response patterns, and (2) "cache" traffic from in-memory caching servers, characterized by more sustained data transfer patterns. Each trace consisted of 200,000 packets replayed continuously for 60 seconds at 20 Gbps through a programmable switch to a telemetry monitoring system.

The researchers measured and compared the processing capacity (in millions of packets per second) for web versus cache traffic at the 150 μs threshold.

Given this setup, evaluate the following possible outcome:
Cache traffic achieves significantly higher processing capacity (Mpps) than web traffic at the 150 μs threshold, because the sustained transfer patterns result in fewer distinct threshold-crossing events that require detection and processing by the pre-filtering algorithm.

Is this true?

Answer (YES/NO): NO